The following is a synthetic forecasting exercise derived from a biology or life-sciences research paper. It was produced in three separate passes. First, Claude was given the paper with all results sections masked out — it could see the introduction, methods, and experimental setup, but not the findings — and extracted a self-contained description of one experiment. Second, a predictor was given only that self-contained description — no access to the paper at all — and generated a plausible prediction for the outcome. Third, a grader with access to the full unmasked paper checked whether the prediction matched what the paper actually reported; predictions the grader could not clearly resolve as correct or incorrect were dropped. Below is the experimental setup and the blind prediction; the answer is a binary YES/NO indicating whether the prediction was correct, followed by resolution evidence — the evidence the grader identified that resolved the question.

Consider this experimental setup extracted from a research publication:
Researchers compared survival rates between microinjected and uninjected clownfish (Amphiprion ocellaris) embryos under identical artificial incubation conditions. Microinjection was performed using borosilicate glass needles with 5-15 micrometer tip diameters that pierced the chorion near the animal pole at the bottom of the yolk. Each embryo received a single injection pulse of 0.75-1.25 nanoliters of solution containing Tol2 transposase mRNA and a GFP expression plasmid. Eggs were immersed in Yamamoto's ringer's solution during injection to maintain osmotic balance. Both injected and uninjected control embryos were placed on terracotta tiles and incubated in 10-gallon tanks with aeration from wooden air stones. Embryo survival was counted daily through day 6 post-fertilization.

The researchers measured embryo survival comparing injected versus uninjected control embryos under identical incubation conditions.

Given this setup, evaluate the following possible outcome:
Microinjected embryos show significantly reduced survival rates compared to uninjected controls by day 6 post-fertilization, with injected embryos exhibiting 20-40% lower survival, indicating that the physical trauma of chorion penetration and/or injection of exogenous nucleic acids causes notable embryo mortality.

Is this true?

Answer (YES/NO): NO